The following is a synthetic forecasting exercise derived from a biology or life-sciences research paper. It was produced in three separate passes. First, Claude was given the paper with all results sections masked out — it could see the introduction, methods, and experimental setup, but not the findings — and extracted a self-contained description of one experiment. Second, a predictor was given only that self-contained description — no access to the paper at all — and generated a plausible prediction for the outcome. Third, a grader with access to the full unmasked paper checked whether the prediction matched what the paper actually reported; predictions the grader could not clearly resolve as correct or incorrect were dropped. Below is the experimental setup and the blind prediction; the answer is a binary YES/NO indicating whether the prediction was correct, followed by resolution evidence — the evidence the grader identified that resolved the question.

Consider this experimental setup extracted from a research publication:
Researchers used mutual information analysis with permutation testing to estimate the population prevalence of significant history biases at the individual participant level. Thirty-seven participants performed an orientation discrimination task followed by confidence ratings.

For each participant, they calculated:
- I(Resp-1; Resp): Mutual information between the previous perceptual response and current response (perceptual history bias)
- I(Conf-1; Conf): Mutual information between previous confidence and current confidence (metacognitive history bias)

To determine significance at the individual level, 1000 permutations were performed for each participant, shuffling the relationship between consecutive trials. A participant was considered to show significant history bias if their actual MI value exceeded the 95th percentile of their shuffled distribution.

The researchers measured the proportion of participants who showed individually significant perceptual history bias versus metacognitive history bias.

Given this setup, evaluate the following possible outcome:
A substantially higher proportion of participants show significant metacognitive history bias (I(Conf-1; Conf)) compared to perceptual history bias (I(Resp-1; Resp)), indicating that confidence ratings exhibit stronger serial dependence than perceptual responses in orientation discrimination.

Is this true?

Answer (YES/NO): YES